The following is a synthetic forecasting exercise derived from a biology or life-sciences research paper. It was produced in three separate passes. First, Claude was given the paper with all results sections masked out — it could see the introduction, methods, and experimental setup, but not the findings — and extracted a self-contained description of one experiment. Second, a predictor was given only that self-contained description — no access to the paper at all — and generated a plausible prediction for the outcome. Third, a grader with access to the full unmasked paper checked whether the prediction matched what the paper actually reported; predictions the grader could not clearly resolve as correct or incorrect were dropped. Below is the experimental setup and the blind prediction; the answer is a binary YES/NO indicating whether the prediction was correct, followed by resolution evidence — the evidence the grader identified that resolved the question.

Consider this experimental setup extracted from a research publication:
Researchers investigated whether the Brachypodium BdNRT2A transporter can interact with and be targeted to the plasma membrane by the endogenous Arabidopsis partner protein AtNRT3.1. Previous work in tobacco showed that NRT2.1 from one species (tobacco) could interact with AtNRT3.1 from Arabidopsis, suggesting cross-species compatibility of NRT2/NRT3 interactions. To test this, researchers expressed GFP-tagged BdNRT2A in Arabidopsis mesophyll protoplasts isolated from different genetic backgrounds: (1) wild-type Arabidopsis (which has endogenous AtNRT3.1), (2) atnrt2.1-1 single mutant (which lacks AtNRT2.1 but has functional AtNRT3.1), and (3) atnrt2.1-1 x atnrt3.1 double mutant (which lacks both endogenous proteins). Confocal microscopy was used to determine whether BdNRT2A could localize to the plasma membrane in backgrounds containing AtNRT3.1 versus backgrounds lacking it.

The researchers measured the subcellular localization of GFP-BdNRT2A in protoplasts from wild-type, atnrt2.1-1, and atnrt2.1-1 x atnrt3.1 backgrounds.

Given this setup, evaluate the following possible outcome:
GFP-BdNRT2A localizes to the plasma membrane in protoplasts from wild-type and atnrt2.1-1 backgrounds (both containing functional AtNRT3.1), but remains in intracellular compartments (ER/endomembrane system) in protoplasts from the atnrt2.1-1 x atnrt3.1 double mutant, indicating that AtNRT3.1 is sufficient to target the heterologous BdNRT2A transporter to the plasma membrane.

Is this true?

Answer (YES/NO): NO